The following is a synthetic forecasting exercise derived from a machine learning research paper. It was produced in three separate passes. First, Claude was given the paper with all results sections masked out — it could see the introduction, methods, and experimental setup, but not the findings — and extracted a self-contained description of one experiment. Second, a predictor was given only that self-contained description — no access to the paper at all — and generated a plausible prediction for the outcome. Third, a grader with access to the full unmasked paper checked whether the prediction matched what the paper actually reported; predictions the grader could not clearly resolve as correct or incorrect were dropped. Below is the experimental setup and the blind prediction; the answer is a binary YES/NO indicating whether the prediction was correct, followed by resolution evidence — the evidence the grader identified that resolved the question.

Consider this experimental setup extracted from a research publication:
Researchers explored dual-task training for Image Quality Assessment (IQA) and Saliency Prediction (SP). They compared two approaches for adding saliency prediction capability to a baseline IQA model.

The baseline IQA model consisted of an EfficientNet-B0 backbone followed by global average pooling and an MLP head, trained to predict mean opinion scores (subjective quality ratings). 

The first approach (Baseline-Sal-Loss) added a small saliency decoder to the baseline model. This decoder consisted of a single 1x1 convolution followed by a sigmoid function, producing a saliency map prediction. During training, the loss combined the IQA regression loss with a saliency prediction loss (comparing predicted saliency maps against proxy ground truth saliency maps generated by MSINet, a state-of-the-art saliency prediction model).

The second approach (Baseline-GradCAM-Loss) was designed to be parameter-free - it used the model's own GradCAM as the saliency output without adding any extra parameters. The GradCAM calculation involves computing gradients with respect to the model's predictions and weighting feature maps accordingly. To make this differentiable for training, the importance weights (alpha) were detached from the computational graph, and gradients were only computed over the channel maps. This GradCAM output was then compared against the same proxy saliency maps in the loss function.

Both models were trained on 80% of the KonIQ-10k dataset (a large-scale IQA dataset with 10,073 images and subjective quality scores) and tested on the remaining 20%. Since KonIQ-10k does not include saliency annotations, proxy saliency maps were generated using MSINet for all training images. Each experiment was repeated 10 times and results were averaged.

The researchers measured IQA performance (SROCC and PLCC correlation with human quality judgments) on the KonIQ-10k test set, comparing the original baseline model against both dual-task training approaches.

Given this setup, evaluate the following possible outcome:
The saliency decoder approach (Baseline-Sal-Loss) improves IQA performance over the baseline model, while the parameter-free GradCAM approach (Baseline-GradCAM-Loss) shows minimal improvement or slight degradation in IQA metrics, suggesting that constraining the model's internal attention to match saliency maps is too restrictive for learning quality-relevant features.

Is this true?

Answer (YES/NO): NO